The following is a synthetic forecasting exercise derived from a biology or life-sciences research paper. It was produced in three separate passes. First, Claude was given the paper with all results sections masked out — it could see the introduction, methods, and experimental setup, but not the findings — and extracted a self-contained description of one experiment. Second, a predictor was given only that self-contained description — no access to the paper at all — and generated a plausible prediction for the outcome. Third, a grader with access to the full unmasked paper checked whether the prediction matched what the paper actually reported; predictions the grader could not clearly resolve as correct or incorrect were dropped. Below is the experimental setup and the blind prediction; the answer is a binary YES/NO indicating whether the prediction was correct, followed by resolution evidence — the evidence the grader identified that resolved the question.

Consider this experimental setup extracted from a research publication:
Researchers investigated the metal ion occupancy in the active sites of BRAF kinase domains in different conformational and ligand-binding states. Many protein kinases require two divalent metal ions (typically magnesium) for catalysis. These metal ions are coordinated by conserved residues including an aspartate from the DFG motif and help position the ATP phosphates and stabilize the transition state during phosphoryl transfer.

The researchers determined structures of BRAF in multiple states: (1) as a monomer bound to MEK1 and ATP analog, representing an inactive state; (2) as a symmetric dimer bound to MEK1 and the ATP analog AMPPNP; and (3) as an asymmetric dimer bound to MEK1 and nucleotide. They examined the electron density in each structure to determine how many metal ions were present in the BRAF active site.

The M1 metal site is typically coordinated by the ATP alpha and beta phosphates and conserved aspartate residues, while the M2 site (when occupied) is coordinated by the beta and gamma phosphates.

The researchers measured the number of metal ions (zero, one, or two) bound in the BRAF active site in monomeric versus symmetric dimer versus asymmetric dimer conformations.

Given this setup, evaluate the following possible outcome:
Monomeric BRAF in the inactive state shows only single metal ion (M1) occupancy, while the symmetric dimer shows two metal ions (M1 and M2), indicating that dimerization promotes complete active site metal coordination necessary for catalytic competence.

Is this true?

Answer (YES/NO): NO